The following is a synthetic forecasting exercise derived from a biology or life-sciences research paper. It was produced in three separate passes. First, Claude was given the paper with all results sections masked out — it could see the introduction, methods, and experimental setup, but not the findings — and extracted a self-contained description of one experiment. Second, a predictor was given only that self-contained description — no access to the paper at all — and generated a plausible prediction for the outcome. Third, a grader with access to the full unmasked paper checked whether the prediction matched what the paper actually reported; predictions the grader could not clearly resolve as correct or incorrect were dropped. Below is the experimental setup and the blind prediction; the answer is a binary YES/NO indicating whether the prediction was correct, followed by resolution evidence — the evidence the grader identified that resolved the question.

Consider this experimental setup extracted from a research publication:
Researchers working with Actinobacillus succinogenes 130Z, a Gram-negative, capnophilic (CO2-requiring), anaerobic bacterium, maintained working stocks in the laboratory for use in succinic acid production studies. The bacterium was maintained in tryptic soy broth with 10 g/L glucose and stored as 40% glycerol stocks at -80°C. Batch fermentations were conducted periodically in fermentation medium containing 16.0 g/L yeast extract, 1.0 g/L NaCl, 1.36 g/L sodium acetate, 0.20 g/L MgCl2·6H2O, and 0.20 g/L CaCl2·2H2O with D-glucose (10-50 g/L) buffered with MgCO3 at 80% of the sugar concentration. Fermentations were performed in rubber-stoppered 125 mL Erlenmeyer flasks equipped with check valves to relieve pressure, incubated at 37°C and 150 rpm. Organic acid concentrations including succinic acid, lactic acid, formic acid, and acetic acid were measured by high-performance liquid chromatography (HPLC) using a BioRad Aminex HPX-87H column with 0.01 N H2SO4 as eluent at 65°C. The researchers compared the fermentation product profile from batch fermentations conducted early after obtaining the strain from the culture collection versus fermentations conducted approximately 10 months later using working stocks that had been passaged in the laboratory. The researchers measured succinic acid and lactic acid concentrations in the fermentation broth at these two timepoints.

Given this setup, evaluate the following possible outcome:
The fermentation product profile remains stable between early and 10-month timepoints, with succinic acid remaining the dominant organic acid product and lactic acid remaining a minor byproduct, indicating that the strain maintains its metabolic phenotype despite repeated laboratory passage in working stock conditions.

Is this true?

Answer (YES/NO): NO